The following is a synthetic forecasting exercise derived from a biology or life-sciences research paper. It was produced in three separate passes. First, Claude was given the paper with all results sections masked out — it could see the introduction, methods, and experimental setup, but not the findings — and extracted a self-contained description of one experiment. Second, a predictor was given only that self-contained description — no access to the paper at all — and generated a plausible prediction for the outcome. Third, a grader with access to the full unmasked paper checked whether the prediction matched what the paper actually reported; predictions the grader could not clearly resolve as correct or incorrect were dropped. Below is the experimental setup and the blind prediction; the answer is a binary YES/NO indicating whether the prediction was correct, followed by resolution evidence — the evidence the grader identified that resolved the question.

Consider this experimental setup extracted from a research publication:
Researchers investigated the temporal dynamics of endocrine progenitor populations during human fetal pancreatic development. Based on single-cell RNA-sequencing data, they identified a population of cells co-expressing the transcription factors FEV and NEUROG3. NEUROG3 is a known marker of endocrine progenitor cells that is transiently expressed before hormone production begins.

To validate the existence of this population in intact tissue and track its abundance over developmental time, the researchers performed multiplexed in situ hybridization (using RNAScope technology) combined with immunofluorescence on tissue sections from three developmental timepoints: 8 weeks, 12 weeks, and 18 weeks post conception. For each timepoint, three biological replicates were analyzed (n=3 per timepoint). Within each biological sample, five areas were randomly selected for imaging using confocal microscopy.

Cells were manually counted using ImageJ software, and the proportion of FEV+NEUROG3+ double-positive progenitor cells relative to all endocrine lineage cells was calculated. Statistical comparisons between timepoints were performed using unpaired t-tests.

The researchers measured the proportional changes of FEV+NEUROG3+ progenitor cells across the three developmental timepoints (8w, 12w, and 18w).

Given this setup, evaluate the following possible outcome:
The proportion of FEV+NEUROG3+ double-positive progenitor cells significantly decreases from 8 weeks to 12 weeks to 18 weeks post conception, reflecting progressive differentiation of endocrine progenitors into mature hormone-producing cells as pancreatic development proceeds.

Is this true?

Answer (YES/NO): YES